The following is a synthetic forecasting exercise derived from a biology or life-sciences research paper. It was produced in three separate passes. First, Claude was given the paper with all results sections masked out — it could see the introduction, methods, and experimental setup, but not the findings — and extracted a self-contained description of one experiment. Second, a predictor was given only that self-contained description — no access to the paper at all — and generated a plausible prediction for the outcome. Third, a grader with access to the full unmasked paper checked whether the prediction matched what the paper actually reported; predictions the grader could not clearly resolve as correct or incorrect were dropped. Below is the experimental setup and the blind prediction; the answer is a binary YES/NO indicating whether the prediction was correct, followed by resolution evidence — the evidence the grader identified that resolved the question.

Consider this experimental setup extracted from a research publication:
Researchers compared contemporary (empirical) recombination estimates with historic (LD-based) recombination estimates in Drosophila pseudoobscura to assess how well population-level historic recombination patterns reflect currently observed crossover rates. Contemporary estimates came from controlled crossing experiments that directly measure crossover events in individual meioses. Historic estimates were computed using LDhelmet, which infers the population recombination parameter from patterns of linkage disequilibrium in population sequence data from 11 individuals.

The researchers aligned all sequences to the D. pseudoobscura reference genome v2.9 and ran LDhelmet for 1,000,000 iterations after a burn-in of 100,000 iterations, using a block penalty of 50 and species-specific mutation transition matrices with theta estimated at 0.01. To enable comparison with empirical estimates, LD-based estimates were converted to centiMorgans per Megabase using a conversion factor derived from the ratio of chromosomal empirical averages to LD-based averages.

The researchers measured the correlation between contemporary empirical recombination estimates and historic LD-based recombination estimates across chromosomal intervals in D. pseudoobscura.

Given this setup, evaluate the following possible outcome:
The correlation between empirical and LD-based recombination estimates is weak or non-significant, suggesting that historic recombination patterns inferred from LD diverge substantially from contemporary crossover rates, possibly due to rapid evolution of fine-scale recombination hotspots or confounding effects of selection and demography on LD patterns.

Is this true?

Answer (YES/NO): NO